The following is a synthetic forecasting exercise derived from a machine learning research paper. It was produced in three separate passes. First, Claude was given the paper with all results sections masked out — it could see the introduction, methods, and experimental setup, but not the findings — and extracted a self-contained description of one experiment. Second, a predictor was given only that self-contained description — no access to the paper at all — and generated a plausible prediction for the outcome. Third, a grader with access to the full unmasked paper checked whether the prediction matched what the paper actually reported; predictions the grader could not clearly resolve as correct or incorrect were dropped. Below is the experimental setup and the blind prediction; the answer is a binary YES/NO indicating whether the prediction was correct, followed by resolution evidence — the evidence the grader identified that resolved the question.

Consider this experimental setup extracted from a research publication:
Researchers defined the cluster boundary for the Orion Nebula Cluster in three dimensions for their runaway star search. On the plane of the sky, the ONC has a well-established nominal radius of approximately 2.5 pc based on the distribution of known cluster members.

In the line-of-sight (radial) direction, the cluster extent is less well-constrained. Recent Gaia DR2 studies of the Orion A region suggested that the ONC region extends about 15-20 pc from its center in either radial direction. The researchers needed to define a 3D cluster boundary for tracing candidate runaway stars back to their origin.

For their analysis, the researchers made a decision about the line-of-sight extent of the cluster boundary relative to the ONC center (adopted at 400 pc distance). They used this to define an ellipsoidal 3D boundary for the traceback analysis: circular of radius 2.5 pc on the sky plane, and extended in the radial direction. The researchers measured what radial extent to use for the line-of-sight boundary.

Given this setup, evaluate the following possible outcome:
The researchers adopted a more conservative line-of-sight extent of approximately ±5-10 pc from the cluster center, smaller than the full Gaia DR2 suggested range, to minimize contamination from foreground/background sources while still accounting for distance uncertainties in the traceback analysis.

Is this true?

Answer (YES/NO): NO